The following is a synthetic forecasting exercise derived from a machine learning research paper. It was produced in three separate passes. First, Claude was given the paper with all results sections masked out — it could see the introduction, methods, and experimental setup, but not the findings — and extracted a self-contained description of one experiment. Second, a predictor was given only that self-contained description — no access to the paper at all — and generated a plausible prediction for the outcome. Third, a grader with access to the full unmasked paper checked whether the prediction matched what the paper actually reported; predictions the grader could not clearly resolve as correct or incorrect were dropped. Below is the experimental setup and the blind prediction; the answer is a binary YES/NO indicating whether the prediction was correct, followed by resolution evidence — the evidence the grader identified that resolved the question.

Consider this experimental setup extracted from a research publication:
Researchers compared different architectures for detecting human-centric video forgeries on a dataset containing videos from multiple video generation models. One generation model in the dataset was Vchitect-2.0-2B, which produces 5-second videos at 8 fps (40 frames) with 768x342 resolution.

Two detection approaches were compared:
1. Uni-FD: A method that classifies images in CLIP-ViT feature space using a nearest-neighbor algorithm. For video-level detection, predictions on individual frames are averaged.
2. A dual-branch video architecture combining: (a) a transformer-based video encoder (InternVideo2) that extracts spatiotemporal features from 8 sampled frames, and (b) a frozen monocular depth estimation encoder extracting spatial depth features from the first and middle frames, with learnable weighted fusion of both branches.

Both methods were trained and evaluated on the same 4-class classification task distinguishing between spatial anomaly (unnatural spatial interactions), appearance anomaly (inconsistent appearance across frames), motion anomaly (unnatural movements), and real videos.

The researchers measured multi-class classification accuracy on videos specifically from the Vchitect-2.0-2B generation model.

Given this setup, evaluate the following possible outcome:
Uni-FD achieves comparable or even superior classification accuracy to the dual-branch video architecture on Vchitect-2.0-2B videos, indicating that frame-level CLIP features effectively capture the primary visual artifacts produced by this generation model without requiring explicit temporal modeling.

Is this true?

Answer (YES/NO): YES